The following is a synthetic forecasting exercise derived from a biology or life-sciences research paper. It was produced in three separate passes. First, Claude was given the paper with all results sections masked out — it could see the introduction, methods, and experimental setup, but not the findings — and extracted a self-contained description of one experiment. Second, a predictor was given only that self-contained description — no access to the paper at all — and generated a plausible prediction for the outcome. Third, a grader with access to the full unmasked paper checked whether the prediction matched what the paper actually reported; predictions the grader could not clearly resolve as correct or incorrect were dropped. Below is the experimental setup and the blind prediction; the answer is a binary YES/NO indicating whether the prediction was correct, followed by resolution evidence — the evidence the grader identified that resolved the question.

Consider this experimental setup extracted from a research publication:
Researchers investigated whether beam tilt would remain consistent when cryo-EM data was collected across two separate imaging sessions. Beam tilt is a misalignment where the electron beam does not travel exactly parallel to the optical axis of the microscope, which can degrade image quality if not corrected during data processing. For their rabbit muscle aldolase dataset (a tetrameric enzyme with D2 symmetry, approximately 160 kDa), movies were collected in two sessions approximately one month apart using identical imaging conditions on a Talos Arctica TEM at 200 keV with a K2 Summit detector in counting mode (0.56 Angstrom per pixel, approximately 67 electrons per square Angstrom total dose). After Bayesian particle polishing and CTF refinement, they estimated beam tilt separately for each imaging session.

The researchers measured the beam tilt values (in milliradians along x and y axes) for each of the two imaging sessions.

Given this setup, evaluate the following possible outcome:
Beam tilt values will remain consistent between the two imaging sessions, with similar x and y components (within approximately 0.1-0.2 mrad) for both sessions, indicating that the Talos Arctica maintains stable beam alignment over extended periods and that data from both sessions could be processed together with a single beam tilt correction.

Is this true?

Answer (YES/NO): NO